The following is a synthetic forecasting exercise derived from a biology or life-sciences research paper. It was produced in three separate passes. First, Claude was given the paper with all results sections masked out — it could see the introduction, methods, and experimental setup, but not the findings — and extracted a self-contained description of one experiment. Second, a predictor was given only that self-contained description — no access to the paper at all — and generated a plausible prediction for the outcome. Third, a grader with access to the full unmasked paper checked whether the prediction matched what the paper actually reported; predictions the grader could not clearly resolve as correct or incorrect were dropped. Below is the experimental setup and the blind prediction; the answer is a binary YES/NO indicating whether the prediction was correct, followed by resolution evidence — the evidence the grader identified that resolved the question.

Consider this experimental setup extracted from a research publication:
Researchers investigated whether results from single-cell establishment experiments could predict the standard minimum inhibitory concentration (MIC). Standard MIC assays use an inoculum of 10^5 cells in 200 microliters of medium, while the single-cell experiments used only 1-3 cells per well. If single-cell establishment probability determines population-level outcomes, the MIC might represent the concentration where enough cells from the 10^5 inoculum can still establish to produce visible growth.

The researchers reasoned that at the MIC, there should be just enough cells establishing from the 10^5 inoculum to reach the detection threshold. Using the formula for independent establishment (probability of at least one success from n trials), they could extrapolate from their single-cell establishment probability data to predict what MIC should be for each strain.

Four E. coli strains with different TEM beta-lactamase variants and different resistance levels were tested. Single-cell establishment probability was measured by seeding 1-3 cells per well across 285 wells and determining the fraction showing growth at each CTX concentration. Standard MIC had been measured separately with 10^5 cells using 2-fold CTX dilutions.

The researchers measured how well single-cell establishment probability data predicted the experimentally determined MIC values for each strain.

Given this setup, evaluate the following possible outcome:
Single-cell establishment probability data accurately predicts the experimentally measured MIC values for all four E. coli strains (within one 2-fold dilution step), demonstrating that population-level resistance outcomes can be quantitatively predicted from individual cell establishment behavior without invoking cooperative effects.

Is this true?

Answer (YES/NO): NO